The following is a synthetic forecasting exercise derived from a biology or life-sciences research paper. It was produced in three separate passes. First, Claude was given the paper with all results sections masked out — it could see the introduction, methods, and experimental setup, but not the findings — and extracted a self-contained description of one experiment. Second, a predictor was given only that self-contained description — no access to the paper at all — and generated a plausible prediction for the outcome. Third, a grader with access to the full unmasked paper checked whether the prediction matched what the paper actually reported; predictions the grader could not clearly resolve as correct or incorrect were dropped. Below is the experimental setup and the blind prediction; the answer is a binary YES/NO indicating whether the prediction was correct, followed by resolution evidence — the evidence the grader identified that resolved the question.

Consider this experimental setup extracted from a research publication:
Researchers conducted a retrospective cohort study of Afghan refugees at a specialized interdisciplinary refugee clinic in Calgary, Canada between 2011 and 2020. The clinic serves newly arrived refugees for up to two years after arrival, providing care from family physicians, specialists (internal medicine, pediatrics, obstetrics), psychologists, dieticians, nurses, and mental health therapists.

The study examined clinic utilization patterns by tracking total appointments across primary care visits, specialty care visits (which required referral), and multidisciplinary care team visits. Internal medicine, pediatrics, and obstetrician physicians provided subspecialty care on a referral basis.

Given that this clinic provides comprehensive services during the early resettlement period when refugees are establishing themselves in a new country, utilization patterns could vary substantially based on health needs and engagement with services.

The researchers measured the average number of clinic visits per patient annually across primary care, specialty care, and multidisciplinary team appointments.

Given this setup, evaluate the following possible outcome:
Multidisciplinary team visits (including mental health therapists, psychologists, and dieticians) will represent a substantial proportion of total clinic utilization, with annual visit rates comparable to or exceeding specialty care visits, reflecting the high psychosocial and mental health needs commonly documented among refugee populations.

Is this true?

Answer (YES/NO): YES